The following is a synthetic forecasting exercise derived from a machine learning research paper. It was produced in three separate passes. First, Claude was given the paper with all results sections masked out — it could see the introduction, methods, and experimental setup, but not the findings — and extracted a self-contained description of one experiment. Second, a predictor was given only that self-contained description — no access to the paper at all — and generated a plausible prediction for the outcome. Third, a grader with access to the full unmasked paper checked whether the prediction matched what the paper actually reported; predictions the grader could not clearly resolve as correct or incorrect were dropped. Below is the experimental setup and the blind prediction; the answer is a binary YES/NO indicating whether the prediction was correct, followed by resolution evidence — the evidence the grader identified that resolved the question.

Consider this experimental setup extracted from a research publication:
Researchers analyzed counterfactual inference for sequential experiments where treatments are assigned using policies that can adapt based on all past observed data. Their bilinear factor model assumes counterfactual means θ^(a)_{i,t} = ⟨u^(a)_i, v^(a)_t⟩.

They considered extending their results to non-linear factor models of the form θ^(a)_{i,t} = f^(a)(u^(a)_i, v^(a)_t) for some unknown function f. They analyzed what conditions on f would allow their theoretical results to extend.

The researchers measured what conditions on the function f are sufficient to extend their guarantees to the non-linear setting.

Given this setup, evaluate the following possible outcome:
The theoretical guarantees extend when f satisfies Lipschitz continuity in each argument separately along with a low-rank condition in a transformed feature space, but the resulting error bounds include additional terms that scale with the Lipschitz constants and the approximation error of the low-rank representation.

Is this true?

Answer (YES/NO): NO